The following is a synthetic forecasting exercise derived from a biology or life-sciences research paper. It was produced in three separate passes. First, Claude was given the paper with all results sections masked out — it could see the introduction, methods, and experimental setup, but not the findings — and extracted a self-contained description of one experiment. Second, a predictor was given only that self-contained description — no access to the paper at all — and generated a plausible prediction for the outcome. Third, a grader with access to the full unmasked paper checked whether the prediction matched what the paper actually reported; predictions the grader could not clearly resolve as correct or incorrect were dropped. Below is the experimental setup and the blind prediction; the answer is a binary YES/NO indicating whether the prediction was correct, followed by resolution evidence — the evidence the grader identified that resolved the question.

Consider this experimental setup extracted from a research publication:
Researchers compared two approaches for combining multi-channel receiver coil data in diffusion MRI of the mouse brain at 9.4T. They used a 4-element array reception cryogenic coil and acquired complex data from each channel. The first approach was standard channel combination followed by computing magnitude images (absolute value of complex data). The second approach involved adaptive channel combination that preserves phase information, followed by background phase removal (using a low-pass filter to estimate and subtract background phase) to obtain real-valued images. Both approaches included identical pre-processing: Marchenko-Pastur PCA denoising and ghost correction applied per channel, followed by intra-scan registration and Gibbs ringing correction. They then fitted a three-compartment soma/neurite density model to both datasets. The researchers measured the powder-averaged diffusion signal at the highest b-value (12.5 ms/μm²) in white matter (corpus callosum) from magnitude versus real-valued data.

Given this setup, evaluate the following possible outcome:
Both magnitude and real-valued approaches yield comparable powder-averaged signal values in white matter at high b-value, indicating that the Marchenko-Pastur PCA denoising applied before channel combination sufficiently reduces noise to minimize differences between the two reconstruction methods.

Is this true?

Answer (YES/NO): NO